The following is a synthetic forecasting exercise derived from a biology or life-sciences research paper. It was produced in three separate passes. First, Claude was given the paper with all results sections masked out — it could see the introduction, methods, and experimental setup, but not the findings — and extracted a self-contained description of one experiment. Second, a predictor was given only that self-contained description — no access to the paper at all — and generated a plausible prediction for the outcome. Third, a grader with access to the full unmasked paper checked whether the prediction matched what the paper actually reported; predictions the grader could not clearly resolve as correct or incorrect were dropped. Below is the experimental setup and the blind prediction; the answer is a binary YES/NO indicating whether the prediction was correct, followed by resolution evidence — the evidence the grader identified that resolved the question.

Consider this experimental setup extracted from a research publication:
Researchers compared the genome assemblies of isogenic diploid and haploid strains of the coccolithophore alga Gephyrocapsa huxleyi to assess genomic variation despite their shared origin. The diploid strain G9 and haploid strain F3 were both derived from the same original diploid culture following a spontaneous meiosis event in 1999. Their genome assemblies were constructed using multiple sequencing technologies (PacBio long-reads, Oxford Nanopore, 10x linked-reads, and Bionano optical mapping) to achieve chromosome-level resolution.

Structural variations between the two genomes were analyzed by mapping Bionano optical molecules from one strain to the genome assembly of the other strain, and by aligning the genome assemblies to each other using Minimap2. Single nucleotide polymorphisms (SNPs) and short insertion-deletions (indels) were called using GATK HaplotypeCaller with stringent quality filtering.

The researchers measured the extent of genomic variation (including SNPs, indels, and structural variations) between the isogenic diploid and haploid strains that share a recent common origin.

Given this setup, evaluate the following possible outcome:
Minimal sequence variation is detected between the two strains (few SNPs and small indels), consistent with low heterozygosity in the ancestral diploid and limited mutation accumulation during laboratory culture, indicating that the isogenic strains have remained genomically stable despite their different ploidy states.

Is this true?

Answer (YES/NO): NO